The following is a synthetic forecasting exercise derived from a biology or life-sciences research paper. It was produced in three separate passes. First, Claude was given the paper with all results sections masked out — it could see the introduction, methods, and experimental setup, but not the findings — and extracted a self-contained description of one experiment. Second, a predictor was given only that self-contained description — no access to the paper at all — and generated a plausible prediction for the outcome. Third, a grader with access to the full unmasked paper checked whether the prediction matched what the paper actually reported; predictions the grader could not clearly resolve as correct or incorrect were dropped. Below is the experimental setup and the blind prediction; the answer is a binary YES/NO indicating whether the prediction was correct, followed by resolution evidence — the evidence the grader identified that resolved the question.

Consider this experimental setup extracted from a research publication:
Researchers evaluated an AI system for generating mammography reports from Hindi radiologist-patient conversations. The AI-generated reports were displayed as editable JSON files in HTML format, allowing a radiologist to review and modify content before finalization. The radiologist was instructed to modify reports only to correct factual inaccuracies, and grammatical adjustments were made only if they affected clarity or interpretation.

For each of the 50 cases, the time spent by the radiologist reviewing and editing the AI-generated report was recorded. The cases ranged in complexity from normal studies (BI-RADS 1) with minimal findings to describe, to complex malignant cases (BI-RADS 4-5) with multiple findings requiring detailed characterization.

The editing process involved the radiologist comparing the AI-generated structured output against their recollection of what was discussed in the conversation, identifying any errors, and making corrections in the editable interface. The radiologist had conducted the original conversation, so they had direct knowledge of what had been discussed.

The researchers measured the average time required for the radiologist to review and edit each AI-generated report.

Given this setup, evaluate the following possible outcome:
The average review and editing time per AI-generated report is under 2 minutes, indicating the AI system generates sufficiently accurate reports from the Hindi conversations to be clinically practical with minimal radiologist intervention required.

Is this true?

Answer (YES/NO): YES